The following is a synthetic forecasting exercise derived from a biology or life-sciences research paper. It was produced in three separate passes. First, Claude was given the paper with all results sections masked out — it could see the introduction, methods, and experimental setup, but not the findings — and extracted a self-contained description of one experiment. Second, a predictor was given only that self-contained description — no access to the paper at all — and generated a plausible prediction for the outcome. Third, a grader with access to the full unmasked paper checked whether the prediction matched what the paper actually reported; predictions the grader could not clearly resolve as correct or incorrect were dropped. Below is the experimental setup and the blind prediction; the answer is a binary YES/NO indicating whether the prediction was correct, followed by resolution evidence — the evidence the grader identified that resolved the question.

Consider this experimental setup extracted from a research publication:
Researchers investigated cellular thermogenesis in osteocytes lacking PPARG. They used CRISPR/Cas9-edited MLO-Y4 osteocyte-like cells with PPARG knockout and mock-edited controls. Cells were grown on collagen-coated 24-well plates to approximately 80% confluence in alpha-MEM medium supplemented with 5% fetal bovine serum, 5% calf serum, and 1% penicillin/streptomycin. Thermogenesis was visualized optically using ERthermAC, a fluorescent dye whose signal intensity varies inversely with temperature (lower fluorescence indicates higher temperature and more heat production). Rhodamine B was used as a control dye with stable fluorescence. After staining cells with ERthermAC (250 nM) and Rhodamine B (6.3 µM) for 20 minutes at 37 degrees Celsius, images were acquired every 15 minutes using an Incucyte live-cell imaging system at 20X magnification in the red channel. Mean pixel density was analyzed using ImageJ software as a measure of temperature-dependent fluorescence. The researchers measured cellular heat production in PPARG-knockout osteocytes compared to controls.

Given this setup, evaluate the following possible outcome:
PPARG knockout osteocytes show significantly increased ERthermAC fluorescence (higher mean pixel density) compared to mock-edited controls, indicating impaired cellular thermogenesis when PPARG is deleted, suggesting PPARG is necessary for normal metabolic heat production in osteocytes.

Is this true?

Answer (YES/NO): NO